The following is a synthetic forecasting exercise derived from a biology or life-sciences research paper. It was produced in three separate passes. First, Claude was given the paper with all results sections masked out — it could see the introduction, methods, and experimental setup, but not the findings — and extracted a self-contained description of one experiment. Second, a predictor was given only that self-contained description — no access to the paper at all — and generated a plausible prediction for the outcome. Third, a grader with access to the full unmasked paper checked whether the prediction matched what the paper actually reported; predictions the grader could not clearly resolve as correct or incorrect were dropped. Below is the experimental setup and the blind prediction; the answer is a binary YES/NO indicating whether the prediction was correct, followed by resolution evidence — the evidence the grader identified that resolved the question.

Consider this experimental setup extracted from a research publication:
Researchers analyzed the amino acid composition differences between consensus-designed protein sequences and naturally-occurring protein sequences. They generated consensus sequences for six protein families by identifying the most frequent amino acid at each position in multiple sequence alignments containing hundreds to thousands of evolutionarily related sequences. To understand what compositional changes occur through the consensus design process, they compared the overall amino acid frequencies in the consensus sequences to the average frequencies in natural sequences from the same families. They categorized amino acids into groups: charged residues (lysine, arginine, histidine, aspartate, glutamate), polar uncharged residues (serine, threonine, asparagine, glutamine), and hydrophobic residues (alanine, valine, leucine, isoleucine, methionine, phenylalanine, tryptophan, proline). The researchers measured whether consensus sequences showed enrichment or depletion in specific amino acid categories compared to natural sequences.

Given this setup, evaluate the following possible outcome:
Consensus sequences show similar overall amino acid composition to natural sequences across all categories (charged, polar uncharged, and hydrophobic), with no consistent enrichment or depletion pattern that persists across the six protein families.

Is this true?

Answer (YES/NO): NO